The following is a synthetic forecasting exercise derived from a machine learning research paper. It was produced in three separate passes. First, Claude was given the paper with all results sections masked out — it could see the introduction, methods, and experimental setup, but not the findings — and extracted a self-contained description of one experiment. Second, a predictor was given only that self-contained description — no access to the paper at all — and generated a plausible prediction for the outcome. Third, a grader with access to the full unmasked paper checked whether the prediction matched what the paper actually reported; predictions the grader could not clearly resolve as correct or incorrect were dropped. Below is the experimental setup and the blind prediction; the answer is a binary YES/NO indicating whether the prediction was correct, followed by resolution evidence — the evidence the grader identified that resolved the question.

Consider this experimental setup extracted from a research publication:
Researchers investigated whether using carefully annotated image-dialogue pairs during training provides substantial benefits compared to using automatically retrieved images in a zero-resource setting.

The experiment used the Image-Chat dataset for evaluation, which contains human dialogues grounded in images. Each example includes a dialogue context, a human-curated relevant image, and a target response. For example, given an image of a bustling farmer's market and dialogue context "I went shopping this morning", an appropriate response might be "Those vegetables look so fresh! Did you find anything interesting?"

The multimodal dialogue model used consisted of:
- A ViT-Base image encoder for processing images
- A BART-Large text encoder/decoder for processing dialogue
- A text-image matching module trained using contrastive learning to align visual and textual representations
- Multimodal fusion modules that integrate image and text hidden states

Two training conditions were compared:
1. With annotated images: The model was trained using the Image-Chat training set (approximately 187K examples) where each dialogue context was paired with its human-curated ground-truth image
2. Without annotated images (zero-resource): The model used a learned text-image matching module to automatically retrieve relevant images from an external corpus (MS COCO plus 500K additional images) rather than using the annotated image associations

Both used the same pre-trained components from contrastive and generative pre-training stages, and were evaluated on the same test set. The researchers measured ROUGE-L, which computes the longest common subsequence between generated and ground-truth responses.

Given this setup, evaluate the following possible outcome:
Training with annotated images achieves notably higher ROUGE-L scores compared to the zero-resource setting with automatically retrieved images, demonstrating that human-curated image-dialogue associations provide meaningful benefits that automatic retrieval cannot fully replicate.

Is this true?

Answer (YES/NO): NO